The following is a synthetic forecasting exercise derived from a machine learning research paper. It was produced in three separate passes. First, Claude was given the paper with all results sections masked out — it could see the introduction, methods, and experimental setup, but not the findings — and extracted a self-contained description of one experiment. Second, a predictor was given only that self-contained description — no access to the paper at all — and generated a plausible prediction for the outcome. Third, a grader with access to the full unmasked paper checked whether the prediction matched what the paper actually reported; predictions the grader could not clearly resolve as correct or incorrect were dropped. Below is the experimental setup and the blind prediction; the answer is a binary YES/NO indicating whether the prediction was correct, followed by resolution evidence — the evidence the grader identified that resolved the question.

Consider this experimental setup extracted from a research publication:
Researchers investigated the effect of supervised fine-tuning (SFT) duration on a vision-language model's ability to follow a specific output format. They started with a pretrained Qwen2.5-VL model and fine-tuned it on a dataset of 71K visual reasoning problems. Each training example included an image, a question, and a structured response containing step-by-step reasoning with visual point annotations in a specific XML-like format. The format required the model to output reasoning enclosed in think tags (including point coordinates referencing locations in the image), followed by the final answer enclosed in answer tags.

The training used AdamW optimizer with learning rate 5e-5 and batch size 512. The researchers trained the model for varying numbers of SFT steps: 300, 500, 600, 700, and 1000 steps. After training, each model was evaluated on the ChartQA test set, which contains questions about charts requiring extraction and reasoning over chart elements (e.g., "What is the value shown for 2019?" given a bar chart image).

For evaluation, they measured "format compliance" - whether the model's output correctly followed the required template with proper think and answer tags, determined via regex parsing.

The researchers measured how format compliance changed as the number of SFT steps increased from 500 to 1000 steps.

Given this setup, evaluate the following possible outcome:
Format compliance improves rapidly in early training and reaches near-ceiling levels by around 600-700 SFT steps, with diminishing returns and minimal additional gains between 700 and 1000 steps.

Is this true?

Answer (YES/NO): NO